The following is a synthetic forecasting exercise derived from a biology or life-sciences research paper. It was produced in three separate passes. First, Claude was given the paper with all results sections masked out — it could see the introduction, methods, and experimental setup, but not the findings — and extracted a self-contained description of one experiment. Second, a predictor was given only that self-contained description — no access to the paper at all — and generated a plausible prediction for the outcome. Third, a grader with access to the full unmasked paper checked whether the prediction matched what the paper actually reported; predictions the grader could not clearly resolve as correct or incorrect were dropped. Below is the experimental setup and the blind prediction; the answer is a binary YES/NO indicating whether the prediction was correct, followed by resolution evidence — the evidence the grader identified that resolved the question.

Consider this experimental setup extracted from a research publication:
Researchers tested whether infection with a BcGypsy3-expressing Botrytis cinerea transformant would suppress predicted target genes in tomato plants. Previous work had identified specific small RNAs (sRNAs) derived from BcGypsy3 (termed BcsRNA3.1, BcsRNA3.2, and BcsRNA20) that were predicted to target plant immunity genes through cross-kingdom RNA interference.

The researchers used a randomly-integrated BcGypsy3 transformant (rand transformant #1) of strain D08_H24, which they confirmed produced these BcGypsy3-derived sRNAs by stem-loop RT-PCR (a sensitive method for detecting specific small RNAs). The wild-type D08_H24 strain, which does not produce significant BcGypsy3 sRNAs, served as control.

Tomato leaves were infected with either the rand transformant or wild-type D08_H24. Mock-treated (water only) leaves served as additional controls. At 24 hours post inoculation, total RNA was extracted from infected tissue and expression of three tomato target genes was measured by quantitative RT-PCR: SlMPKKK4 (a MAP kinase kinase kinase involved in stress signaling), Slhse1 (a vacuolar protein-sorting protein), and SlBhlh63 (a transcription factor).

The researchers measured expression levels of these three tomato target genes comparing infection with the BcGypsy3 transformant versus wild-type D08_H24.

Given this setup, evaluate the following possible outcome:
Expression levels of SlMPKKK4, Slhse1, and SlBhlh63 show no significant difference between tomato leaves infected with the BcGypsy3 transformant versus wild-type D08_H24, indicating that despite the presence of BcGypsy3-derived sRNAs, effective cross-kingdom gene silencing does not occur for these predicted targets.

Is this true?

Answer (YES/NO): NO